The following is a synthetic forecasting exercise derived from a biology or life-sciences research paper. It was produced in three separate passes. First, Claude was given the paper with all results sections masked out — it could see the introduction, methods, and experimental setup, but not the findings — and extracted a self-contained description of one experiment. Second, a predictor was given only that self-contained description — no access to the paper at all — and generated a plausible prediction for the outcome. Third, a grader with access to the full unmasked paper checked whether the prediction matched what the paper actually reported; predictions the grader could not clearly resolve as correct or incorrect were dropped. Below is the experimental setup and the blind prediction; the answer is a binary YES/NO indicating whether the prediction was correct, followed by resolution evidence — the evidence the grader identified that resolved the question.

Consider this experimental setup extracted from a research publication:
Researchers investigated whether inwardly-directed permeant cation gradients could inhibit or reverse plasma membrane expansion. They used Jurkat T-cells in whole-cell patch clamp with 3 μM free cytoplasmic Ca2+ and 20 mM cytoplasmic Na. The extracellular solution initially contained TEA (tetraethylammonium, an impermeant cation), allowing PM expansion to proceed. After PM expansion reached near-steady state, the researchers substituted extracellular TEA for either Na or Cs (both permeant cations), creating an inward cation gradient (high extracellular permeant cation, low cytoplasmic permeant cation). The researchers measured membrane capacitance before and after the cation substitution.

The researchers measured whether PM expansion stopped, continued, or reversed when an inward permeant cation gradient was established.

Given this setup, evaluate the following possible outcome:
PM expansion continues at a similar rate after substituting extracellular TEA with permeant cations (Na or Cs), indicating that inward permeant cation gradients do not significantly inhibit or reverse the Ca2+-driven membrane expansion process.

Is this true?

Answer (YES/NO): NO